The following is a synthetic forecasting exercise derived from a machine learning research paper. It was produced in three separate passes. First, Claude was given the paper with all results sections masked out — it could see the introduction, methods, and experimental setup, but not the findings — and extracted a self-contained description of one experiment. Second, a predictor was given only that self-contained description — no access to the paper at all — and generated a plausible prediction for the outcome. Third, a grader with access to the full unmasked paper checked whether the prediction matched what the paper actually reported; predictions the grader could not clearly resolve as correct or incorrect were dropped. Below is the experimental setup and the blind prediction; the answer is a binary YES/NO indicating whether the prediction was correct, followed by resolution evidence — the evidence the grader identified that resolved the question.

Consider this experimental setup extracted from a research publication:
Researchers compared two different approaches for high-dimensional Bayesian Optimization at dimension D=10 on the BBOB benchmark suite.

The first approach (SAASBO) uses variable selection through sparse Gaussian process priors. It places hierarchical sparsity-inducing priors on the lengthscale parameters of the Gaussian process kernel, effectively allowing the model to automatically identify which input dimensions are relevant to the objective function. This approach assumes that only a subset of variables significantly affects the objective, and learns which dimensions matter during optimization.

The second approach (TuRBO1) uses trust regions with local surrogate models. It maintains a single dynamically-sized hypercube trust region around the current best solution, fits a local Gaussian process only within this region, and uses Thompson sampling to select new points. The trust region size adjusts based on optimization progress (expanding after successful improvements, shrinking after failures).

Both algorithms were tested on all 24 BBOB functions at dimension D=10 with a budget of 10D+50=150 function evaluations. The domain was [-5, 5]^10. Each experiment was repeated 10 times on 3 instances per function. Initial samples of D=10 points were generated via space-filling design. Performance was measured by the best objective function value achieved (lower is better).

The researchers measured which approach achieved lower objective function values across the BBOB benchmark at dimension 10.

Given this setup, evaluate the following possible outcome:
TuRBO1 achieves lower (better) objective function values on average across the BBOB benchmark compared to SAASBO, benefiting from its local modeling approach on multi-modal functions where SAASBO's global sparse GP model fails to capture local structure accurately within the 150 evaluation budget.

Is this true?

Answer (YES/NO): NO